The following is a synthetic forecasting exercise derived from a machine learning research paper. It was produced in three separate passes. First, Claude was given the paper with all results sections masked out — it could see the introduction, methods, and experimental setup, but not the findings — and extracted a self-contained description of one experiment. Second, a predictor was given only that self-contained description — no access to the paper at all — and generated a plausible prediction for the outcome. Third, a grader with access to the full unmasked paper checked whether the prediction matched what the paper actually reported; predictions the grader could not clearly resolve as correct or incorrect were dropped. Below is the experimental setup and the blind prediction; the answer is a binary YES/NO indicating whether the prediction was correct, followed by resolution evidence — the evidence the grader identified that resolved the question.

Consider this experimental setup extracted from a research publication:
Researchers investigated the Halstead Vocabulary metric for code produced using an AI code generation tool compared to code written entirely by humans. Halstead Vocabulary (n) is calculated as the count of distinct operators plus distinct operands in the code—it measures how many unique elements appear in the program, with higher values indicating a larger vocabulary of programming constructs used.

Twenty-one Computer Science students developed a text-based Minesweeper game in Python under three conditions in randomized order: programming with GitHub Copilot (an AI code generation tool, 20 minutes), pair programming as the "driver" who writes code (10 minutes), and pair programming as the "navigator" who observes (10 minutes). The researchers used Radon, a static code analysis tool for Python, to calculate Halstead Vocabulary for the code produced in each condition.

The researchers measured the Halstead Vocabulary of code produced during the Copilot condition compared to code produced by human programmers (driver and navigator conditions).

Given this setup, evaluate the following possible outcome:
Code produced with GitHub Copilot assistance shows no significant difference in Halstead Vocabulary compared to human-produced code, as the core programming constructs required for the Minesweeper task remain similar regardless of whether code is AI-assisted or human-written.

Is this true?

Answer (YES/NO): YES